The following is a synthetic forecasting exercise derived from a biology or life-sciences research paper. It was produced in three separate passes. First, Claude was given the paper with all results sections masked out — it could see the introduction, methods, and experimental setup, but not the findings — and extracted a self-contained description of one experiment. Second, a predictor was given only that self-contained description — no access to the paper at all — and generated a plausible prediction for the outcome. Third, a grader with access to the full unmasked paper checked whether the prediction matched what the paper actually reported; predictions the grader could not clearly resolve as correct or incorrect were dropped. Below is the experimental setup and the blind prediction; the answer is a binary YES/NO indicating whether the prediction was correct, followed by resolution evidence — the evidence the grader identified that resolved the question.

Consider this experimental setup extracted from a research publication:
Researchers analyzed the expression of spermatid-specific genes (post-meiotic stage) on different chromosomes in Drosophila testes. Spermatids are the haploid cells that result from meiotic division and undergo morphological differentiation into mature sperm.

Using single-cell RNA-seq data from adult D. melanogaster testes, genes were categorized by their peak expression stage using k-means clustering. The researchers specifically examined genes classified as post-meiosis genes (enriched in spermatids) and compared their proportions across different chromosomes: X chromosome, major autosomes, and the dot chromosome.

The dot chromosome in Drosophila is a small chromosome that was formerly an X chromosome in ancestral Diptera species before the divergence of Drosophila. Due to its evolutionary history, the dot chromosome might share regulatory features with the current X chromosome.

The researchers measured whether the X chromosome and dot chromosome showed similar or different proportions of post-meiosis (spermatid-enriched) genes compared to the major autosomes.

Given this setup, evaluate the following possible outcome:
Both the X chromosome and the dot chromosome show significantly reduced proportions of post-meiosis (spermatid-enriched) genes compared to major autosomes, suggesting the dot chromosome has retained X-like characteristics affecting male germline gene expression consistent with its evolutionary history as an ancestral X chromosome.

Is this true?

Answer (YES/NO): YES